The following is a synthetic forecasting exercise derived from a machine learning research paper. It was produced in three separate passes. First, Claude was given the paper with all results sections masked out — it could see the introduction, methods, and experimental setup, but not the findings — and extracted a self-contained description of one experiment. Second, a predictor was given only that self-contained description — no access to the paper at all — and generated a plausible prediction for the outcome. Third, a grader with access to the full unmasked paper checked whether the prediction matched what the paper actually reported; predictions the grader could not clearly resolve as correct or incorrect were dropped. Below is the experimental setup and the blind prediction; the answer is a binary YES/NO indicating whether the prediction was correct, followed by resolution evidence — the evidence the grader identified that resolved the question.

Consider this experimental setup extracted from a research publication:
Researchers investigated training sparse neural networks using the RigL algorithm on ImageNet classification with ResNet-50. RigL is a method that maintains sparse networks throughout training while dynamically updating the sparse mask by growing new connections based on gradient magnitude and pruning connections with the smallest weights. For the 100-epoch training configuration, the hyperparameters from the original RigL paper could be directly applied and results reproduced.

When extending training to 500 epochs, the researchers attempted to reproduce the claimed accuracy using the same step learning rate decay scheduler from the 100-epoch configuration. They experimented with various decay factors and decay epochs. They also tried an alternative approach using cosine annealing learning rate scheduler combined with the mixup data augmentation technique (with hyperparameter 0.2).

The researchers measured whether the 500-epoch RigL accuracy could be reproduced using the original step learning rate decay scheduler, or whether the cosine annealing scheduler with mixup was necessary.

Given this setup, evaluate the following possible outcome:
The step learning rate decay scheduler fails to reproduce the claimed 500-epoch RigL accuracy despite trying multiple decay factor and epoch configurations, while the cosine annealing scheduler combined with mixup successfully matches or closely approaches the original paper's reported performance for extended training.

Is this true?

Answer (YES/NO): YES